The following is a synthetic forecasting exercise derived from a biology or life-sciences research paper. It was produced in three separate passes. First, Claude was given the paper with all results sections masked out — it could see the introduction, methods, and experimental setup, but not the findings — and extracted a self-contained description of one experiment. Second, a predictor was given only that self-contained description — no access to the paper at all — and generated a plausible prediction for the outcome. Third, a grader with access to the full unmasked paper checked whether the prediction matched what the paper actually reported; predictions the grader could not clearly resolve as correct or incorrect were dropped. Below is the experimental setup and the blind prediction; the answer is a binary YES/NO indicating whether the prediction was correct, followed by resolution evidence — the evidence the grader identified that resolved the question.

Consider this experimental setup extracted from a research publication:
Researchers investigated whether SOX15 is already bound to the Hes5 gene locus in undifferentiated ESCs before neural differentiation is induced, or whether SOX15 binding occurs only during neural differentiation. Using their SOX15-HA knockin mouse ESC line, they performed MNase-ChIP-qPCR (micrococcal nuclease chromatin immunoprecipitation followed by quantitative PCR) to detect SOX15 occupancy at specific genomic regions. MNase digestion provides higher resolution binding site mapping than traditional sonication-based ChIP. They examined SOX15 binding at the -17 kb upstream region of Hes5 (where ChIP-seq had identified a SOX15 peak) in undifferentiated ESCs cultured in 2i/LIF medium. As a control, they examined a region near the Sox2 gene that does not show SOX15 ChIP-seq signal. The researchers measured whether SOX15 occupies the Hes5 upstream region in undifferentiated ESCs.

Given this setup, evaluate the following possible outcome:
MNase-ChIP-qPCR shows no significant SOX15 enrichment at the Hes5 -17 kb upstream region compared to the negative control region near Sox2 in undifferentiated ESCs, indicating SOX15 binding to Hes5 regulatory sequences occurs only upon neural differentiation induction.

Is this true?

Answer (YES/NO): NO